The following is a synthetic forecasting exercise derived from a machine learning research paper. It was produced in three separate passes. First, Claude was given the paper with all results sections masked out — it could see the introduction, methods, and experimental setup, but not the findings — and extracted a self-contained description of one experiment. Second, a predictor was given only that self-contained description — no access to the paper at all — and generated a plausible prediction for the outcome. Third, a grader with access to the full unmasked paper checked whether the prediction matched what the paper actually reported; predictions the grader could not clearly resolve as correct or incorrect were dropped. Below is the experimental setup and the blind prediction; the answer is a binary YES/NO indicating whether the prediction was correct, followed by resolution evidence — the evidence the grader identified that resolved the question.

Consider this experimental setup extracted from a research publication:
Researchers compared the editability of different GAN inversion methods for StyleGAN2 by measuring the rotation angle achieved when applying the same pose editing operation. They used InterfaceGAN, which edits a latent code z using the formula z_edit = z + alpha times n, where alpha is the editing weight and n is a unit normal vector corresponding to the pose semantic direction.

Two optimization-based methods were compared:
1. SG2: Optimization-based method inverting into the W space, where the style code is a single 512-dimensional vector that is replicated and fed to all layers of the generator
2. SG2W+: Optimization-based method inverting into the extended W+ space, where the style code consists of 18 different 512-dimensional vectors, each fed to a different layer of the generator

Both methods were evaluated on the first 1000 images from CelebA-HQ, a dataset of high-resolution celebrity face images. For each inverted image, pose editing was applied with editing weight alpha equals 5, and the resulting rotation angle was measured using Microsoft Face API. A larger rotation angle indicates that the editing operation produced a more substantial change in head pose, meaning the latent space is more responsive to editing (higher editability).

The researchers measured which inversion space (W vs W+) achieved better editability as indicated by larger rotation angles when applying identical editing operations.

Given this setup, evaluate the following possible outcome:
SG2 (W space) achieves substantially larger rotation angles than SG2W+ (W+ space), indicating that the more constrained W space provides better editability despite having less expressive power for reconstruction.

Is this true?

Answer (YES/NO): YES